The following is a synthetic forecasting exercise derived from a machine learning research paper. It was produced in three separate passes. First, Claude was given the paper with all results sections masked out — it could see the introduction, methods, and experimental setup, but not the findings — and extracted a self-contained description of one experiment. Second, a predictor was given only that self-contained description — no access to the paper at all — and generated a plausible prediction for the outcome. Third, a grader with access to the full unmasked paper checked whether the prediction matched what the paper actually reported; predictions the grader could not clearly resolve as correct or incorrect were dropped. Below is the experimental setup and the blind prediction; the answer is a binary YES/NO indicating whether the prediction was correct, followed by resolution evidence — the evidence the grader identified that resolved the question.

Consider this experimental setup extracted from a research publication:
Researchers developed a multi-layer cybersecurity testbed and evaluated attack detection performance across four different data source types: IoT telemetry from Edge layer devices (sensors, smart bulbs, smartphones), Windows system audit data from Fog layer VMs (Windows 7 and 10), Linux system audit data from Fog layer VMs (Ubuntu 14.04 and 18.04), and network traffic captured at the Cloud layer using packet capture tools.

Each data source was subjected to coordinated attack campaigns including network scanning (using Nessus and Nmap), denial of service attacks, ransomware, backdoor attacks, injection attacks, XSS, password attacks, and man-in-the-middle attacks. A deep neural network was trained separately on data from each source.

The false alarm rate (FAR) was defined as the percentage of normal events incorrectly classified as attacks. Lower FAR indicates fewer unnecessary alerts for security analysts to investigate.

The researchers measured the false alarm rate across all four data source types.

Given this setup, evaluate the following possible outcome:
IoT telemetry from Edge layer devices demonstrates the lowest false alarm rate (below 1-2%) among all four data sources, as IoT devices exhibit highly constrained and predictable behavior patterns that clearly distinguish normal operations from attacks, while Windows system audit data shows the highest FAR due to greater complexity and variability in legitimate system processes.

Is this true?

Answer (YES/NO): NO